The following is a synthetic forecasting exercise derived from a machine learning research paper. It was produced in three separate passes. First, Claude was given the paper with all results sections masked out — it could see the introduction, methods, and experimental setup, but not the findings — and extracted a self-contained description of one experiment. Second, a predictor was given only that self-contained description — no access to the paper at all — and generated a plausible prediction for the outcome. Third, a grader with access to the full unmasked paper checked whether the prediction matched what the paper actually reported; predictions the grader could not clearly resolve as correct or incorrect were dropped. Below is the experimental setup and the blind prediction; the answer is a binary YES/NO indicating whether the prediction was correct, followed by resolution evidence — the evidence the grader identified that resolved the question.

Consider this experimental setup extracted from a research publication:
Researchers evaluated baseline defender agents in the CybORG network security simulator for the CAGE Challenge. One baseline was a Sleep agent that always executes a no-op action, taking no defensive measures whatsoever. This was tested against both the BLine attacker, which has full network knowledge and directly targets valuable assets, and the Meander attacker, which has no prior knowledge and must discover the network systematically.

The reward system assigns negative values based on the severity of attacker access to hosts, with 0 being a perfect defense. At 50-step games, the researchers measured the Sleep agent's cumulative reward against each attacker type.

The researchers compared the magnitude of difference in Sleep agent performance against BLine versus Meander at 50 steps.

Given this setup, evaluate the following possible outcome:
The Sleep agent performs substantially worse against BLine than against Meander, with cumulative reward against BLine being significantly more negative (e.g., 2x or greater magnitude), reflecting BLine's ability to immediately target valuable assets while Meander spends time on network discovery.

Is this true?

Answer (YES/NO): NO